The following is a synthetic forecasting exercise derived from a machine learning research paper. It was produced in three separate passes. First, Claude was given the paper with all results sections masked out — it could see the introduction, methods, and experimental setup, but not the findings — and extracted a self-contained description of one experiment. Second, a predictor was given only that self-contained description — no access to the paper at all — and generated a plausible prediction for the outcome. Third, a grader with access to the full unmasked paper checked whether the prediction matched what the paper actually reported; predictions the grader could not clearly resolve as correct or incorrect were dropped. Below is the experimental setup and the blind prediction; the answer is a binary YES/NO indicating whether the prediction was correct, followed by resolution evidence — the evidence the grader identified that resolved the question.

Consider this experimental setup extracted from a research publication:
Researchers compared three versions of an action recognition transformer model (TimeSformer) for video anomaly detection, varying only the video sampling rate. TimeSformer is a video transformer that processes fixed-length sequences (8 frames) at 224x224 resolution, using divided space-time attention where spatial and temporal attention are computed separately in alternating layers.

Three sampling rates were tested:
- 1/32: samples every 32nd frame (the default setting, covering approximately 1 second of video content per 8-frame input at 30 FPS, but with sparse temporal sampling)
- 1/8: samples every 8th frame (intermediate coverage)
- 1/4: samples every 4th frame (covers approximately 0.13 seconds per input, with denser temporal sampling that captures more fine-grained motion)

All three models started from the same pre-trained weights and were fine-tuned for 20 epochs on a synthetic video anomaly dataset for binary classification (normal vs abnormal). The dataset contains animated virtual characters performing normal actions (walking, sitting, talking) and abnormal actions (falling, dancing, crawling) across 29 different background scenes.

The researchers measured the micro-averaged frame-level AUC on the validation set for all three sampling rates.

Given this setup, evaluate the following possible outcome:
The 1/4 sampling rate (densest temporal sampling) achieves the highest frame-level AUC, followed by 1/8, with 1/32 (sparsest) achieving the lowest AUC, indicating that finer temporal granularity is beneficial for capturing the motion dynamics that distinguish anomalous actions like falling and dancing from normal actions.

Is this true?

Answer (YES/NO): NO